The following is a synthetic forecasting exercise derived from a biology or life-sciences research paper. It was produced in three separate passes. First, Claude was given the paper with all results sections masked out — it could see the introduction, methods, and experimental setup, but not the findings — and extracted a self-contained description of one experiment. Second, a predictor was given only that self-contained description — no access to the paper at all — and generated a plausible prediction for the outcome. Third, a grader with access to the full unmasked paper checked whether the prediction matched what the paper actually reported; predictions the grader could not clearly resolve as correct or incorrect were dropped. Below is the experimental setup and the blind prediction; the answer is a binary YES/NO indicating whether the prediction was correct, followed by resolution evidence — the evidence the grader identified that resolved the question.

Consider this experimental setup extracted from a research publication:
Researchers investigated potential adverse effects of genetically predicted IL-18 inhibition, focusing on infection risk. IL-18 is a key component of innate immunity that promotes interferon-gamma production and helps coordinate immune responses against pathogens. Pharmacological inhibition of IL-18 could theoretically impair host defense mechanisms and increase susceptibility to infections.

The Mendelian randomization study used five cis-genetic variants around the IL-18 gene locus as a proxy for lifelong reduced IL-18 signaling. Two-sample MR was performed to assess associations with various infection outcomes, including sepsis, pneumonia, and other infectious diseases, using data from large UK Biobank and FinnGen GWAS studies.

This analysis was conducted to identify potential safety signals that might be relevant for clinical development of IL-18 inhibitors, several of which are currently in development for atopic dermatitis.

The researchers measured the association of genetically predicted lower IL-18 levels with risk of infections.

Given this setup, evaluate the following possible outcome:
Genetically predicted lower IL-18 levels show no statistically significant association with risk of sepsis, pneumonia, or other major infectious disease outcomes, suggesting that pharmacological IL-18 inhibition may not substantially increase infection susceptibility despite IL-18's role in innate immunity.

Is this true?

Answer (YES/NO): YES